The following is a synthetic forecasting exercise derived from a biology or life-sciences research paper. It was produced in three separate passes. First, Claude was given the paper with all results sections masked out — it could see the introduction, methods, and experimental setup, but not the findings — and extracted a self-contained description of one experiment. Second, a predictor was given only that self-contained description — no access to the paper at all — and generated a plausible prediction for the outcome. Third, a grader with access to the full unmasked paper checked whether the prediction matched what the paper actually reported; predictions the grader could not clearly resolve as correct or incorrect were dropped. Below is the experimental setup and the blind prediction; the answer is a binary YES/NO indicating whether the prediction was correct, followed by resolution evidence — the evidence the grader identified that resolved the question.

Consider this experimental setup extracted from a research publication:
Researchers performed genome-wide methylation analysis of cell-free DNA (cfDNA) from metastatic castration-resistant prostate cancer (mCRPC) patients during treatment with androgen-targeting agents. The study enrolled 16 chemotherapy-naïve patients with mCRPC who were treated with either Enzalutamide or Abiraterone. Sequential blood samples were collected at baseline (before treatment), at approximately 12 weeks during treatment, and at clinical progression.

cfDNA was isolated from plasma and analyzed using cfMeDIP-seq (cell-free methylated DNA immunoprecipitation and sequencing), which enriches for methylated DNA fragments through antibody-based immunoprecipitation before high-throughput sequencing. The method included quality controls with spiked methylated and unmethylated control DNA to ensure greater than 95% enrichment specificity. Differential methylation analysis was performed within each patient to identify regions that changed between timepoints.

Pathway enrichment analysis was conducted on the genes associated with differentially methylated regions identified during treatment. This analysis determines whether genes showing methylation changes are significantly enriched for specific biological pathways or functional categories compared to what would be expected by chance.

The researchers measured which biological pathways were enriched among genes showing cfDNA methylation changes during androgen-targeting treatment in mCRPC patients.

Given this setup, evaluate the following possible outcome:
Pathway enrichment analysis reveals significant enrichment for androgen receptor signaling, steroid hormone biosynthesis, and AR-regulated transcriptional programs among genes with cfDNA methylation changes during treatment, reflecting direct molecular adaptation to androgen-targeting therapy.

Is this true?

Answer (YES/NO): NO